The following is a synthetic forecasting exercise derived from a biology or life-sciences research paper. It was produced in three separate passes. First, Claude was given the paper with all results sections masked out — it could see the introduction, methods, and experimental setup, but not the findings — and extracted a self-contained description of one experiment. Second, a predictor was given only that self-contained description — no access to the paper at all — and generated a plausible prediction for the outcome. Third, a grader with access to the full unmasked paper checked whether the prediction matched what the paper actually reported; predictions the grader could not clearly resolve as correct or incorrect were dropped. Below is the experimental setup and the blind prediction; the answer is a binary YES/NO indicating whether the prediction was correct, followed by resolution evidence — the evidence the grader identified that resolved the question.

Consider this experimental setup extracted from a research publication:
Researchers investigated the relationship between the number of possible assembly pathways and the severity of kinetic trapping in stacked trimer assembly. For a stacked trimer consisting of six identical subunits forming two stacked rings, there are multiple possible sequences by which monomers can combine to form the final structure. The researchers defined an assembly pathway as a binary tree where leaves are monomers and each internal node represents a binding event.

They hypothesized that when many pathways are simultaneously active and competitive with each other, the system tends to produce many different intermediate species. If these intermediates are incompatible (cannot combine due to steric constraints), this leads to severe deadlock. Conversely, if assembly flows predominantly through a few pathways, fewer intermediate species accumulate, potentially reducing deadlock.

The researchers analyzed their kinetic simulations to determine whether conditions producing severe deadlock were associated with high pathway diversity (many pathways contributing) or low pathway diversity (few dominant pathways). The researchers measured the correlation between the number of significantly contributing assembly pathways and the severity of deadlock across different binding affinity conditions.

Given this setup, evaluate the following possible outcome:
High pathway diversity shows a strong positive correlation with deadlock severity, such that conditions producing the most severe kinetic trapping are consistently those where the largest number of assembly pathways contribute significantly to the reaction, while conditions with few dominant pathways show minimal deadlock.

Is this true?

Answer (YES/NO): YES